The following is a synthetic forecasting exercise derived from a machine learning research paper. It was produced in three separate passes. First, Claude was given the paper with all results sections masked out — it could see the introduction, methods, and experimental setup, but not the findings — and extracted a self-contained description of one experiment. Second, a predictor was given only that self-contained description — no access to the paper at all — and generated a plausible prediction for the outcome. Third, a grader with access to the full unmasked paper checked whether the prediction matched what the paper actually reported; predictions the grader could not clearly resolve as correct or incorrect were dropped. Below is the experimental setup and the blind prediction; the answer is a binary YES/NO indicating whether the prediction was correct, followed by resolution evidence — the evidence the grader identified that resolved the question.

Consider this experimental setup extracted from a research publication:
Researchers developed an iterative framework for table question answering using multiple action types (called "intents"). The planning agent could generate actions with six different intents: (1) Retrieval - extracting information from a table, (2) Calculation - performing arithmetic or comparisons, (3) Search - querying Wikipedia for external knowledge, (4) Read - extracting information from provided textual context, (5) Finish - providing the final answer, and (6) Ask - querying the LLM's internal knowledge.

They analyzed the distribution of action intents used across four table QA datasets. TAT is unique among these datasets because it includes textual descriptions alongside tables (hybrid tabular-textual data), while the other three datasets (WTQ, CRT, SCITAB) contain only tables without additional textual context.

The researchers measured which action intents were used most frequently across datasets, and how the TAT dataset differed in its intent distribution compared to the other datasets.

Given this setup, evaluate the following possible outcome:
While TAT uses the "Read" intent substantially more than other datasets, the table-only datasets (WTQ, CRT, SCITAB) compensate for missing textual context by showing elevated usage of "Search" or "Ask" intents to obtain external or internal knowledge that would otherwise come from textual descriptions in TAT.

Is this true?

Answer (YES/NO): NO